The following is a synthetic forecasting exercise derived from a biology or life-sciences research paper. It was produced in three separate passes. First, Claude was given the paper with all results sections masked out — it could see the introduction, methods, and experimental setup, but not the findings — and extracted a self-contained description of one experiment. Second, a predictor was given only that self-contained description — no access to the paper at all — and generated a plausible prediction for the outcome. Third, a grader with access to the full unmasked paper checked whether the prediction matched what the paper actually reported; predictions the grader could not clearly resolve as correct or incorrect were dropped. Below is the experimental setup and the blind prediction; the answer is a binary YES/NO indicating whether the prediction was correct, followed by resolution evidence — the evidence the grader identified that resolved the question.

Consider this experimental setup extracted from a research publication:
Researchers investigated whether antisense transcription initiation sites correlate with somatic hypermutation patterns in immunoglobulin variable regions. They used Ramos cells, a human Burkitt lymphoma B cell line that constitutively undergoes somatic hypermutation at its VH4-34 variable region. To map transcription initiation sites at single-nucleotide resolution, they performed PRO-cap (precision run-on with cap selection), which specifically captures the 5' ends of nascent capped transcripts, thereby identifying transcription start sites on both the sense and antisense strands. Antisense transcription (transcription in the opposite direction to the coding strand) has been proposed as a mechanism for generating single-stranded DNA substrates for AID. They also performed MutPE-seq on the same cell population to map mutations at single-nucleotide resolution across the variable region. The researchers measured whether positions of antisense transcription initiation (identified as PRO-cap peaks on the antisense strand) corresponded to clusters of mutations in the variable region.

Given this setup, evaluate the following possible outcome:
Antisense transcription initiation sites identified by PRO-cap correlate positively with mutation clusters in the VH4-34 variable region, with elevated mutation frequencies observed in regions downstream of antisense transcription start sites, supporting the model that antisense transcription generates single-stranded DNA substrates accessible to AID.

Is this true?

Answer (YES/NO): NO